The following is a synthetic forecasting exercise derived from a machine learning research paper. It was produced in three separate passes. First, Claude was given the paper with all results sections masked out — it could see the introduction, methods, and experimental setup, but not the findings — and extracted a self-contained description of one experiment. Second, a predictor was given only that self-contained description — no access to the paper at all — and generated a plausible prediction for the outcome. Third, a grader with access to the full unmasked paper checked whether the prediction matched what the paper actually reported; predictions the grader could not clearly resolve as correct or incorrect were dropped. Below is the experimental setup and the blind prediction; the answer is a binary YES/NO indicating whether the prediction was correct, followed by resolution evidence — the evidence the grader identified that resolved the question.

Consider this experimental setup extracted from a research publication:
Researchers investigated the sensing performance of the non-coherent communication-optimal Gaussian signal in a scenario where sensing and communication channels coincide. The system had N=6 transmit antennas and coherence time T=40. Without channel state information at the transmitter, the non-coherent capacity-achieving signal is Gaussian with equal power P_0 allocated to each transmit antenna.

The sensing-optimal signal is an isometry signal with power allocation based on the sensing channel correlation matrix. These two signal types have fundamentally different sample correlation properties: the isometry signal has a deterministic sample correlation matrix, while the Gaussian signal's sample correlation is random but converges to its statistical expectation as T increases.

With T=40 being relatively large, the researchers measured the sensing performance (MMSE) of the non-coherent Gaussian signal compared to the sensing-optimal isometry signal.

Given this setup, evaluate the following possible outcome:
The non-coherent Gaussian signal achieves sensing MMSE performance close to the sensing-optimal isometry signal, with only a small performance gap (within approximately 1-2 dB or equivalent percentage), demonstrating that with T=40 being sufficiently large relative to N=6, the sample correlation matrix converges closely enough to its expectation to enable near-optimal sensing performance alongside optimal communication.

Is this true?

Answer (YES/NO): YES